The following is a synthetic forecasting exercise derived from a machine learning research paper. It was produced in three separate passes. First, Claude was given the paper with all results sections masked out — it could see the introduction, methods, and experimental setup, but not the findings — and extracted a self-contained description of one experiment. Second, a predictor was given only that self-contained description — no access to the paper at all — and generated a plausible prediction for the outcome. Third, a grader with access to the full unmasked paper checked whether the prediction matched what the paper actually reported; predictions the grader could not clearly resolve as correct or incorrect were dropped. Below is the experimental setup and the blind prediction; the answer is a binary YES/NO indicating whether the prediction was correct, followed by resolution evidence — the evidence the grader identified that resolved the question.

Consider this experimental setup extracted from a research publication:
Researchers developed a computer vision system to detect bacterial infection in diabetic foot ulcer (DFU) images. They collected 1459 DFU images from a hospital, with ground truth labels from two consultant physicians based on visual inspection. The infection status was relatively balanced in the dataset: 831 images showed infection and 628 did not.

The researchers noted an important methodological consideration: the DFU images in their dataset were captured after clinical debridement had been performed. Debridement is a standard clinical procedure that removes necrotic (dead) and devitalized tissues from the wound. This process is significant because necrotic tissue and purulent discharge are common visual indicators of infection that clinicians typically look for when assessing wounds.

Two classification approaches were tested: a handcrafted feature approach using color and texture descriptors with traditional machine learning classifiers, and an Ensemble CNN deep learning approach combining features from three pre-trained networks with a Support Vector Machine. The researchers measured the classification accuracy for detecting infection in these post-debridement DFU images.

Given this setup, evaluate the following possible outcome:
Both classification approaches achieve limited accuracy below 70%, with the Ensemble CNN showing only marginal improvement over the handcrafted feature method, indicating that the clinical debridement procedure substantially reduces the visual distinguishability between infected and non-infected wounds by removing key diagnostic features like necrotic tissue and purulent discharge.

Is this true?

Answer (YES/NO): NO